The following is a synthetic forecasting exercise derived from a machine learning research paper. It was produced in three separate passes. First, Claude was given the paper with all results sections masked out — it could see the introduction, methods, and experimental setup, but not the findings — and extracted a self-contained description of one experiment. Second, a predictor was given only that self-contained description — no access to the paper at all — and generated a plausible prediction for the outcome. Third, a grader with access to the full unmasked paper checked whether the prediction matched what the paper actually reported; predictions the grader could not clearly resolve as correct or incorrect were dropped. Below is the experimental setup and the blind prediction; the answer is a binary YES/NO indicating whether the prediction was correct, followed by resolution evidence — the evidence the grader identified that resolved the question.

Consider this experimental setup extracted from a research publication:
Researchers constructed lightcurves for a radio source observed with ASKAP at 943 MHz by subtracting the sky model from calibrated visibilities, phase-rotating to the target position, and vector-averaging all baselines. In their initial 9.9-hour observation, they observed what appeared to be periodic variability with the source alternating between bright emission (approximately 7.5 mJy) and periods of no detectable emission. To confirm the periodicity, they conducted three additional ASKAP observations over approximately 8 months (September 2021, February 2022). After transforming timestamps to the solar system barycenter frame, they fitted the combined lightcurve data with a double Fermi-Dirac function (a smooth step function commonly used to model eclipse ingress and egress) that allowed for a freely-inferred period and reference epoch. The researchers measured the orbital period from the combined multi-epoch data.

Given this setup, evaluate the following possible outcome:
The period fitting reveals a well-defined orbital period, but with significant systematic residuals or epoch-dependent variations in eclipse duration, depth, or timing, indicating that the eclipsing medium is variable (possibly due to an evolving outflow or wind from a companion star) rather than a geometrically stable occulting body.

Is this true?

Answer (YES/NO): NO